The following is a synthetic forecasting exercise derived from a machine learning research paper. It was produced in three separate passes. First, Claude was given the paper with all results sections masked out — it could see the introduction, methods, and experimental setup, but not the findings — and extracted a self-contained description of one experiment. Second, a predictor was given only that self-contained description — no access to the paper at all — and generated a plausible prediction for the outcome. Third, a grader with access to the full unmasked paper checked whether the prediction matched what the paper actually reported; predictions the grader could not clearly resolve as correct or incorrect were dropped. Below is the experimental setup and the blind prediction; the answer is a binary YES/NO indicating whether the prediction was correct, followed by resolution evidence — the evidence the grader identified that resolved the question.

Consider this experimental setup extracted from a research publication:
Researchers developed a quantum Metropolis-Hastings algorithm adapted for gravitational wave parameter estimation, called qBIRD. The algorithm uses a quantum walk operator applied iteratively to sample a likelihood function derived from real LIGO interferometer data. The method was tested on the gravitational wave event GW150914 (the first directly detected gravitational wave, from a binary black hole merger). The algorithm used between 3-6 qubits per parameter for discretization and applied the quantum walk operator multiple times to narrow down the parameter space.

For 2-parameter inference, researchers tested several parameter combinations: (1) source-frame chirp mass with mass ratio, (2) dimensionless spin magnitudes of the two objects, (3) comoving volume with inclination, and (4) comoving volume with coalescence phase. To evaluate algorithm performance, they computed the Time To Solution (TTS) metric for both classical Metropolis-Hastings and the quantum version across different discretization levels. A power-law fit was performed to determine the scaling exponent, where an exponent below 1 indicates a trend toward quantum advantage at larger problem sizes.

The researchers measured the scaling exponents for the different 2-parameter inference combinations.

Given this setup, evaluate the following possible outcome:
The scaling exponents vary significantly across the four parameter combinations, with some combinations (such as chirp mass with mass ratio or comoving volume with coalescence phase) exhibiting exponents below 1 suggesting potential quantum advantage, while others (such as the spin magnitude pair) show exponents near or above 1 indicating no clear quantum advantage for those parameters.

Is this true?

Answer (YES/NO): NO